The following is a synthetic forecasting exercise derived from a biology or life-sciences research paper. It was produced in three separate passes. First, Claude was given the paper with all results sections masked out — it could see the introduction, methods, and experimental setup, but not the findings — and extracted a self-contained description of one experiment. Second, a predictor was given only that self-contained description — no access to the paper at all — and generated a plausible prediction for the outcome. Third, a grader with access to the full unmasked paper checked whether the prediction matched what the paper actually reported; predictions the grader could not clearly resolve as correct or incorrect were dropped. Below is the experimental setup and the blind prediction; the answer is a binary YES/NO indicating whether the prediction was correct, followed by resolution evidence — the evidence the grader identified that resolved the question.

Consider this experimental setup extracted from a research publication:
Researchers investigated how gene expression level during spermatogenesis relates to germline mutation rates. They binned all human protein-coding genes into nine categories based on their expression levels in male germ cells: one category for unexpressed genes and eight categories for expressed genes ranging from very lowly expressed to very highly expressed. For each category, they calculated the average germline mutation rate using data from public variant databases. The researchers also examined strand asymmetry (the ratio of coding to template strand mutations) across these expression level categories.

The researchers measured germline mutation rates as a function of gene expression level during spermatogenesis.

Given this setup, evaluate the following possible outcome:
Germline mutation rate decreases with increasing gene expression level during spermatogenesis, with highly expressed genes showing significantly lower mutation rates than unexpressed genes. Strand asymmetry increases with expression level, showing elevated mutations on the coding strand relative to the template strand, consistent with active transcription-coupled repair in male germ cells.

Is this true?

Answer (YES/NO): NO